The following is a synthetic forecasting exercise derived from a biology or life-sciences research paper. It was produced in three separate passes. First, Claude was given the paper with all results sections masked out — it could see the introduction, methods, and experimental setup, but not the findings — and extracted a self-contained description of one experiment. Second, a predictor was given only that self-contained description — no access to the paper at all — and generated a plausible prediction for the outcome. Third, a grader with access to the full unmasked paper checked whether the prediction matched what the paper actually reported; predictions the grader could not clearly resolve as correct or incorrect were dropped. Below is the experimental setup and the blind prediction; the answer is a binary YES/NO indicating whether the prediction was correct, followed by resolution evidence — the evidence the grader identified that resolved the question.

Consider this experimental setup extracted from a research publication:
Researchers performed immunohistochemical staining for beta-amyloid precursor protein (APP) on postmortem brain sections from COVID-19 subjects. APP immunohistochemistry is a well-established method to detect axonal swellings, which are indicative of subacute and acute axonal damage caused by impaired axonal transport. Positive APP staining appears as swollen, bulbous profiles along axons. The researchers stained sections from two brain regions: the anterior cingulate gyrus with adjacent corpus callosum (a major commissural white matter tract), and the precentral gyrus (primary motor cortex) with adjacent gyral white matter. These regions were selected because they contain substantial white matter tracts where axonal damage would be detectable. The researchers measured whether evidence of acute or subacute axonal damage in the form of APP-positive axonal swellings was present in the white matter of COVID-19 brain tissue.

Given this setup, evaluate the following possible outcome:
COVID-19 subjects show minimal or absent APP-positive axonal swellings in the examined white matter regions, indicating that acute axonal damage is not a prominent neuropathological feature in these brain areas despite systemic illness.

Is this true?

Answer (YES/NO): NO